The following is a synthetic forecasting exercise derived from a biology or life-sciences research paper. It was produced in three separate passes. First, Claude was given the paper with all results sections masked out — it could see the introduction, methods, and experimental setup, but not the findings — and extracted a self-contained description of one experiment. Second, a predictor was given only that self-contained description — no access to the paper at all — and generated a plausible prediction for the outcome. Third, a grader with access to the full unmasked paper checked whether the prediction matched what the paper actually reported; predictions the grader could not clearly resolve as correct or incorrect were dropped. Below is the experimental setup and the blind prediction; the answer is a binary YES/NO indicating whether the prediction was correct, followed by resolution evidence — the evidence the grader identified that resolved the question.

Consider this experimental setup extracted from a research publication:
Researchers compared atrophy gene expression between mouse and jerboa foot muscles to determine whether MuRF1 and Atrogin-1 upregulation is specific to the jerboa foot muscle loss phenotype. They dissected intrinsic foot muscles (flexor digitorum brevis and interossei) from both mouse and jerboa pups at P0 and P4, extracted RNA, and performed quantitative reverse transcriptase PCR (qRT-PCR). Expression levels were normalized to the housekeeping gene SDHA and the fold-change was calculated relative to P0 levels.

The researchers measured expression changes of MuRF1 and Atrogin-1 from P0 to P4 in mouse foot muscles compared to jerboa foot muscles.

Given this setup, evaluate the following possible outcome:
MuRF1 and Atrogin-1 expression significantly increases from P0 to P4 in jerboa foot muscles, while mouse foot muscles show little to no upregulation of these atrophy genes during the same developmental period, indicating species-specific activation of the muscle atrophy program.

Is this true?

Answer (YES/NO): NO